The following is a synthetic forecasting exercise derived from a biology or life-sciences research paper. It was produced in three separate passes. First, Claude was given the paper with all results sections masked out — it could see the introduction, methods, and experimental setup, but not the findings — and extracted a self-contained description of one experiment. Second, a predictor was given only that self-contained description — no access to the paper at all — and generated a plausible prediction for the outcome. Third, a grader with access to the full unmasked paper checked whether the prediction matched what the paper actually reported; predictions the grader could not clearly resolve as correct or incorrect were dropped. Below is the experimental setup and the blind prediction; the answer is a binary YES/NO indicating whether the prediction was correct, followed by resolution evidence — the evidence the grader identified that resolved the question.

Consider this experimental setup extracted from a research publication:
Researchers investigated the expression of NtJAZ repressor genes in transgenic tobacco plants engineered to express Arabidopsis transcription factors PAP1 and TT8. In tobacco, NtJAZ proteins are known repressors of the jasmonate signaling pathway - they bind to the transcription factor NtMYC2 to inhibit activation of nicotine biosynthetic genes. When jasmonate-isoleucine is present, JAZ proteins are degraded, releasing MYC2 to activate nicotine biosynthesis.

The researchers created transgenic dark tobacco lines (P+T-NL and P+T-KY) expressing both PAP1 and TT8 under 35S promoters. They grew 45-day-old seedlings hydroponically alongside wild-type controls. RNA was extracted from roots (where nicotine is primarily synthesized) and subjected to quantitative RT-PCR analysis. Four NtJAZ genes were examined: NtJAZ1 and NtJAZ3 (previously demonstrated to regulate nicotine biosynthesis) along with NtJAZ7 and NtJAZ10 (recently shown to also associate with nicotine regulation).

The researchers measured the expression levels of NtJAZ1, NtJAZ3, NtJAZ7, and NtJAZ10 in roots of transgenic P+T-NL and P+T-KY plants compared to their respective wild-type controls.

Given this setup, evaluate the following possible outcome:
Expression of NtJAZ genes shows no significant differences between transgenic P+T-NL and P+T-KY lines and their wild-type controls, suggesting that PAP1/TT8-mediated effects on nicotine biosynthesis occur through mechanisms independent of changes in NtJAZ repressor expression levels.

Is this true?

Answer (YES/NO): NO